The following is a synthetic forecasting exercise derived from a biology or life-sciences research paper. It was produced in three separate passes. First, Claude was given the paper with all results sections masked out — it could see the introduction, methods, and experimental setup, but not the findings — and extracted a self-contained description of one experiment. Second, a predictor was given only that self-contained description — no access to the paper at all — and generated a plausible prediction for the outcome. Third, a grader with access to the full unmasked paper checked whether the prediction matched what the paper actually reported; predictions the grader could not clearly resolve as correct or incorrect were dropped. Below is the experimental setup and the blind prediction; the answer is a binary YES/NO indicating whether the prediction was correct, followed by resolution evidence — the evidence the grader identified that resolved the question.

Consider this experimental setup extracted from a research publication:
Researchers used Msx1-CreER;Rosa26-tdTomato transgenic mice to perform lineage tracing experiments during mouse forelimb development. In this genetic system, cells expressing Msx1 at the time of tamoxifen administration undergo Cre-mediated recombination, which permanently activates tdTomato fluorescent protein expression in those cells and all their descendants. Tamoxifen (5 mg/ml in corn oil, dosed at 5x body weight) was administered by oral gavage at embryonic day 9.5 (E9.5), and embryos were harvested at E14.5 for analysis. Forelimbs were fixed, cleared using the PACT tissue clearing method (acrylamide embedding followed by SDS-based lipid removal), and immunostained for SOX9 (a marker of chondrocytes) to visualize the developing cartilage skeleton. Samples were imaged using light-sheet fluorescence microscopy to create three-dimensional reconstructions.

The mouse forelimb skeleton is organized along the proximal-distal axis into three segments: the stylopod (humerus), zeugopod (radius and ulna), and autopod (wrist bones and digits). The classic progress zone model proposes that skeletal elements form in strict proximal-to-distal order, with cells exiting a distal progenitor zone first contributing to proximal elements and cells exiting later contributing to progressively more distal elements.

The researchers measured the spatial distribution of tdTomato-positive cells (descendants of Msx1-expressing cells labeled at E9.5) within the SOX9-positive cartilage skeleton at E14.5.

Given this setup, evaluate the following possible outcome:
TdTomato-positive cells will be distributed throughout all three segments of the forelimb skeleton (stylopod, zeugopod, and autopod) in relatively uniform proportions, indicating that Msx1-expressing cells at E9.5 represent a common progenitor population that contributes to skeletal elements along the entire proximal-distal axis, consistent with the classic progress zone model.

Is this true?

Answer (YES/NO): NO